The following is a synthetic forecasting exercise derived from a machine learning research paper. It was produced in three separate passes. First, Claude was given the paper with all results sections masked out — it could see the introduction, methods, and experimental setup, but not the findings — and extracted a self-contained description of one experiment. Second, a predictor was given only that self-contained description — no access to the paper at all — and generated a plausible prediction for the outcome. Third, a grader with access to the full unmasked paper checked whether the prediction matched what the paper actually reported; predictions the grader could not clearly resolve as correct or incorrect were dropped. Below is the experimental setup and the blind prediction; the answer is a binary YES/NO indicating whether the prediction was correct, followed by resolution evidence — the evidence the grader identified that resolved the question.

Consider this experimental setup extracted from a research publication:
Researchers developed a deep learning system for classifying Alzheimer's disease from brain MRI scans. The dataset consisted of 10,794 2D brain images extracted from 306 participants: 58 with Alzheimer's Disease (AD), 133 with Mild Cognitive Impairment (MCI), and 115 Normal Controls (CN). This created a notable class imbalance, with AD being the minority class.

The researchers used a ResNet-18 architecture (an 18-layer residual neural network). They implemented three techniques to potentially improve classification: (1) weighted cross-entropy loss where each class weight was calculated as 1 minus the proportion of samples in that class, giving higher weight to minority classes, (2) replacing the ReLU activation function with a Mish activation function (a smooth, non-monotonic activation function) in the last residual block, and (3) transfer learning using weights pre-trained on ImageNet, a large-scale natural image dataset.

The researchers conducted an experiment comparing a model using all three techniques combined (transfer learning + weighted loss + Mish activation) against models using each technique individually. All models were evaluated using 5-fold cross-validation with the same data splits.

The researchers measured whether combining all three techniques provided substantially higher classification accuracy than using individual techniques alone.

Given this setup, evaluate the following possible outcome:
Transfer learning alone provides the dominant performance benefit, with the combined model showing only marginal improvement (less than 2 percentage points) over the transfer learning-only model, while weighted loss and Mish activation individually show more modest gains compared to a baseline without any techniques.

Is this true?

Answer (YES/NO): NO